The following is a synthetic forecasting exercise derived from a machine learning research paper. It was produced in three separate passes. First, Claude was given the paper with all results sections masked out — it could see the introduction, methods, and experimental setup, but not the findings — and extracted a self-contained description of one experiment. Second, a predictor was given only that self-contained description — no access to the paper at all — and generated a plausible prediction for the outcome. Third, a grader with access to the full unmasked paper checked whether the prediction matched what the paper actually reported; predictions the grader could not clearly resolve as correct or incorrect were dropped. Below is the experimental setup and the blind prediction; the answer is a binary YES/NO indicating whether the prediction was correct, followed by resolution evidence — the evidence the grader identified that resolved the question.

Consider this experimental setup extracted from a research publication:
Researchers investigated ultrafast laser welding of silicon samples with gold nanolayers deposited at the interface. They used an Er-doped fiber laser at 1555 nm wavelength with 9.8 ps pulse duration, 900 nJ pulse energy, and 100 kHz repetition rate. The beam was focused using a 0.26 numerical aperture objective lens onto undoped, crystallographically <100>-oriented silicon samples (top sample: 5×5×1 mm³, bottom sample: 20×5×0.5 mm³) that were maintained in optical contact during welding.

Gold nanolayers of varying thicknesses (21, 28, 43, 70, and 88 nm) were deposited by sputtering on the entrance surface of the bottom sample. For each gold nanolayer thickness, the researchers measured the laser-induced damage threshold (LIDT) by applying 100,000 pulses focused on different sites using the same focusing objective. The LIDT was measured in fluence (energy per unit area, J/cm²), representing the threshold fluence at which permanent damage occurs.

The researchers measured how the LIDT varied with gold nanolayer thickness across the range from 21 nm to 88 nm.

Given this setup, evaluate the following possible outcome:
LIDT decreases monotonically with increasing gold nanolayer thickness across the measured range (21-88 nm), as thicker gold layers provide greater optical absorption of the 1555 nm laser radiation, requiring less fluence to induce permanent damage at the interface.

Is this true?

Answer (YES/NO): NO